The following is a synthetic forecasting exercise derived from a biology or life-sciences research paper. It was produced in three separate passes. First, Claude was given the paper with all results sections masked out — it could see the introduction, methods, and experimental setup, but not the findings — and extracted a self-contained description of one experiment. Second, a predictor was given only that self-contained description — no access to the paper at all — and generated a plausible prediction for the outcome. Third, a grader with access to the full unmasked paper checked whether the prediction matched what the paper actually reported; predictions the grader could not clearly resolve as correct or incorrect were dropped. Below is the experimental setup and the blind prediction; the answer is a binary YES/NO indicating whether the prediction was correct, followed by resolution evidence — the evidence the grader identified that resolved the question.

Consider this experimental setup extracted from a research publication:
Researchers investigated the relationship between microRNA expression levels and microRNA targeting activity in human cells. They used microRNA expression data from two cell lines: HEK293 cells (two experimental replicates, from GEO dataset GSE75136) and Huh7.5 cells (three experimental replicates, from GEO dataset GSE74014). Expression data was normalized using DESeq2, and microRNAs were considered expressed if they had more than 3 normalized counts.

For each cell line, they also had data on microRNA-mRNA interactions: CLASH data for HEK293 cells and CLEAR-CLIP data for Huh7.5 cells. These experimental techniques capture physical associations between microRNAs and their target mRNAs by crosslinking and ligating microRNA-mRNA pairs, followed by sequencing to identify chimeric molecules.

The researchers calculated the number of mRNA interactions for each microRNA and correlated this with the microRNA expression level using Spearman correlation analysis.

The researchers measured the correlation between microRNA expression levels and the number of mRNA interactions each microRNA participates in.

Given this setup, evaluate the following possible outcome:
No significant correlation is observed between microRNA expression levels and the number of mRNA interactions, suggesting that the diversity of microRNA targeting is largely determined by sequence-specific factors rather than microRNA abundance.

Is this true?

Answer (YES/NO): NO